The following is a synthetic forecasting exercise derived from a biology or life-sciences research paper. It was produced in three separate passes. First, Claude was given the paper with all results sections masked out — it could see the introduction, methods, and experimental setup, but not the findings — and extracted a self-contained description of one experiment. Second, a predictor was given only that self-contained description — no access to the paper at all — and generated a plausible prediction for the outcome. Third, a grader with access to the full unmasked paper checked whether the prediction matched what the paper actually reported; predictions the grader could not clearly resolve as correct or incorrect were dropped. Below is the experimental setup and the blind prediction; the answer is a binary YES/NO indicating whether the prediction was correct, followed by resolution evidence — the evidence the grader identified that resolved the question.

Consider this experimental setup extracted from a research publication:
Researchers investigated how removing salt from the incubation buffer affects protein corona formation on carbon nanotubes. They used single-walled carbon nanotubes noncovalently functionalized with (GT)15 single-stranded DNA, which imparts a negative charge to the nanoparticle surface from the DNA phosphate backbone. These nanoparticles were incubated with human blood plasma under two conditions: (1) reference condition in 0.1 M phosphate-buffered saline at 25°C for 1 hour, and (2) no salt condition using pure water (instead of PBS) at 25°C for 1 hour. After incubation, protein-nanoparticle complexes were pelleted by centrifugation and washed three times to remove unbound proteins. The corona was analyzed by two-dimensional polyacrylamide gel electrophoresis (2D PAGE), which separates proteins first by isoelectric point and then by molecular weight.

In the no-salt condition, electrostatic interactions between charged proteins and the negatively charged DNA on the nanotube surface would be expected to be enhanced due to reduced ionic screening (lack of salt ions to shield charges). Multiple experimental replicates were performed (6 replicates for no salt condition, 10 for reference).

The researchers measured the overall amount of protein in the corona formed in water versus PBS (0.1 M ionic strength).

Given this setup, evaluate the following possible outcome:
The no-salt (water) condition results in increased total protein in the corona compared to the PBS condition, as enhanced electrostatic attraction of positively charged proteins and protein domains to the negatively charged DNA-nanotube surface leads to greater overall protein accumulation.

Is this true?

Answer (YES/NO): NO